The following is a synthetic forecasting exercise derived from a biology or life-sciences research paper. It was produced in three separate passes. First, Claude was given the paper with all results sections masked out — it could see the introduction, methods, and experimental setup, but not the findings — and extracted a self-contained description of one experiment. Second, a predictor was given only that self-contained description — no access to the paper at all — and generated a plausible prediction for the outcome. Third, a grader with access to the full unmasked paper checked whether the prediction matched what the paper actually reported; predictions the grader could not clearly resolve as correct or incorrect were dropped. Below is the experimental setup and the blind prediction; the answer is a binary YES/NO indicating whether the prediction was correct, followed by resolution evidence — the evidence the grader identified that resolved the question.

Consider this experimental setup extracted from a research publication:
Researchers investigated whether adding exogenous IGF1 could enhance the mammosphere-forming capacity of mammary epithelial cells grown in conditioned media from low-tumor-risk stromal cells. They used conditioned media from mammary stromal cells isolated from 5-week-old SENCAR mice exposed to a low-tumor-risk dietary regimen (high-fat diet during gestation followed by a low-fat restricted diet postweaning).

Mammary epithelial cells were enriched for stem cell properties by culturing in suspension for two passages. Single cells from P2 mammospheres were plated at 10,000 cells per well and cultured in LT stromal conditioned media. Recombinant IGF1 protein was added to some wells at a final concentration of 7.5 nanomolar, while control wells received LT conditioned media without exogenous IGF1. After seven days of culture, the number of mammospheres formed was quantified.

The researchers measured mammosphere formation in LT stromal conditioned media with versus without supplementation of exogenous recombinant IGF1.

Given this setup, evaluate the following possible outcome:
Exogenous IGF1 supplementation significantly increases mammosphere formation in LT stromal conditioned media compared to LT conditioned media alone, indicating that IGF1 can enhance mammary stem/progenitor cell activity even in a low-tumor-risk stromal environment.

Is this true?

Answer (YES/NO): YES